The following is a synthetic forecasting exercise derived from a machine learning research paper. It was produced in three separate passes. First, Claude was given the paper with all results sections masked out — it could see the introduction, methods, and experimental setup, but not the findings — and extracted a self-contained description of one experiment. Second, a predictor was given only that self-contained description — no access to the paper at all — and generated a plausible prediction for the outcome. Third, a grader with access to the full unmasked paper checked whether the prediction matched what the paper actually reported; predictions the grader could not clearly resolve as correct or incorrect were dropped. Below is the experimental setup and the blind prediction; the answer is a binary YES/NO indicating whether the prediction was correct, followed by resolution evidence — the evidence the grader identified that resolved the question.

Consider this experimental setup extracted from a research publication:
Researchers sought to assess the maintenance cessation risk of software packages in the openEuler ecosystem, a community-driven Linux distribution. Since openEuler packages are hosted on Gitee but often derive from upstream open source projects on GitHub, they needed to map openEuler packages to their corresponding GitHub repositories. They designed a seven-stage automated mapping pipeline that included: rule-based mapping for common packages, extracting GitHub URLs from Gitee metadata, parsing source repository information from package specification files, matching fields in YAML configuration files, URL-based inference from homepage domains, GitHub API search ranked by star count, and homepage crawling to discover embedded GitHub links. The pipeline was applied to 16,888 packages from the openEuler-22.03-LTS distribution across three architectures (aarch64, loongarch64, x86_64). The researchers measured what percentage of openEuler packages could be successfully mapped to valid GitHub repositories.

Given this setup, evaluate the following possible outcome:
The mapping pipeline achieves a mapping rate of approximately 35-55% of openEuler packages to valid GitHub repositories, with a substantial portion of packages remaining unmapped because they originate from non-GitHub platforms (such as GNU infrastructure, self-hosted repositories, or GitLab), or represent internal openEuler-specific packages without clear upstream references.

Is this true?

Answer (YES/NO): NO